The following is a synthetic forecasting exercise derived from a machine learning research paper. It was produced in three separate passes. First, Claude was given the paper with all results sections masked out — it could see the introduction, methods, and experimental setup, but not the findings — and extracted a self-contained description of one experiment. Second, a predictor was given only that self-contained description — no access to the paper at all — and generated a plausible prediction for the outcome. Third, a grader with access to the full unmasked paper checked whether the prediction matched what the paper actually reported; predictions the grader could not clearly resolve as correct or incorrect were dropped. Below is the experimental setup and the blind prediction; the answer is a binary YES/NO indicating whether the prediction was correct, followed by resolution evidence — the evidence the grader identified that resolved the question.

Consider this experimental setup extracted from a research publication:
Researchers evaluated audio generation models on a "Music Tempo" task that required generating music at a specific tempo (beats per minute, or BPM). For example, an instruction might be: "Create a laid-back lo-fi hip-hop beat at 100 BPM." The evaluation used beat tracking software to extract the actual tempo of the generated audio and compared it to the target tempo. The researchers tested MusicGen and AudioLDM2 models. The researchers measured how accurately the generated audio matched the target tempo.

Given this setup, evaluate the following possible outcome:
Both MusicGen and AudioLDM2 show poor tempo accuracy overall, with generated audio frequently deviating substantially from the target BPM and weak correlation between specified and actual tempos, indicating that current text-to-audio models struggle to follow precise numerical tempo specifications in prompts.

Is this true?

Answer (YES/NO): NO